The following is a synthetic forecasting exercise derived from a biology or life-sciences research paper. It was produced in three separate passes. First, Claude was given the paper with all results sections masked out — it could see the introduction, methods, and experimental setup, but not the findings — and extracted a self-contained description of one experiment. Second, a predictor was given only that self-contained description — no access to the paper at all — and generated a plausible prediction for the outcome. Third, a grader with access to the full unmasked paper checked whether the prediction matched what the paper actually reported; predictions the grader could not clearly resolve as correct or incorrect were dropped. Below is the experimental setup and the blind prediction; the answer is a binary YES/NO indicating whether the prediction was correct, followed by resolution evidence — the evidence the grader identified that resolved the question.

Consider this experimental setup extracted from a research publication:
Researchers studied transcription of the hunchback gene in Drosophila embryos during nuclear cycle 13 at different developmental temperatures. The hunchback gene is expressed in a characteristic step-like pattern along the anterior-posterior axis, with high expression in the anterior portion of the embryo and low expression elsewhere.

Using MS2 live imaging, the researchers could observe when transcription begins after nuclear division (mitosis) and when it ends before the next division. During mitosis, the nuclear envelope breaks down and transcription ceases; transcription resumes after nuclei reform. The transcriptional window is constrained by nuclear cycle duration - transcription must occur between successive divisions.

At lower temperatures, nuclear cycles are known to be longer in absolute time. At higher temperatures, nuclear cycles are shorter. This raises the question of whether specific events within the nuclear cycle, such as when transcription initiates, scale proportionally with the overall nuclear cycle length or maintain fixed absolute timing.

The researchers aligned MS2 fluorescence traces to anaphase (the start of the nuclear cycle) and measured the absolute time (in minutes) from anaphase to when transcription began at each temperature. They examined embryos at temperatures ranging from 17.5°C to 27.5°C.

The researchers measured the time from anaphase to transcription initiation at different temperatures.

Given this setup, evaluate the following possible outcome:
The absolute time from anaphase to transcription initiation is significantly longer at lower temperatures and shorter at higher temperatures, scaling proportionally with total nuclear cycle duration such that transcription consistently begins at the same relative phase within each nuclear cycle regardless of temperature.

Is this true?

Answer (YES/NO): YES